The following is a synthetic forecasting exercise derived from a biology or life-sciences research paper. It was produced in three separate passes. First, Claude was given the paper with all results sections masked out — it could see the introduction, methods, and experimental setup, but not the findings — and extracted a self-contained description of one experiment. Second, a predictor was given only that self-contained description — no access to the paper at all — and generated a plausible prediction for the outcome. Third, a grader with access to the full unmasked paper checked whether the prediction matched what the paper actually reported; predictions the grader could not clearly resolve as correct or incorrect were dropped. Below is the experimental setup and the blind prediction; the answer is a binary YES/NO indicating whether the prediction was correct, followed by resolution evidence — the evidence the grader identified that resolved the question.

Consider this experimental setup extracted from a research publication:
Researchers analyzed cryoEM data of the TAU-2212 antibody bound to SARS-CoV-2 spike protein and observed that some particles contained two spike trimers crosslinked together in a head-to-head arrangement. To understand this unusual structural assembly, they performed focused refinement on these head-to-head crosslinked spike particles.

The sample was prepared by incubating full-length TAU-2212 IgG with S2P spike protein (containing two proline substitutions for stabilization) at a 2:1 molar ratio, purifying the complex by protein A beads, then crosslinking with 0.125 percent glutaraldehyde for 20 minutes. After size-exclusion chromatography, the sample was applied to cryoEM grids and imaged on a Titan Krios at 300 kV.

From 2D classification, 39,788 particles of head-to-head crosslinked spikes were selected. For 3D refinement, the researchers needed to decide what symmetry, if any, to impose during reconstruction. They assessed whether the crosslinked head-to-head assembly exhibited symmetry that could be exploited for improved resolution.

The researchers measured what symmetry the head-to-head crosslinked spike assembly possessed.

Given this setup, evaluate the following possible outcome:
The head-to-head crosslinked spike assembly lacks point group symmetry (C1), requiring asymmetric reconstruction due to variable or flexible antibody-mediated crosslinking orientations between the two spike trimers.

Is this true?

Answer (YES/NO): NO